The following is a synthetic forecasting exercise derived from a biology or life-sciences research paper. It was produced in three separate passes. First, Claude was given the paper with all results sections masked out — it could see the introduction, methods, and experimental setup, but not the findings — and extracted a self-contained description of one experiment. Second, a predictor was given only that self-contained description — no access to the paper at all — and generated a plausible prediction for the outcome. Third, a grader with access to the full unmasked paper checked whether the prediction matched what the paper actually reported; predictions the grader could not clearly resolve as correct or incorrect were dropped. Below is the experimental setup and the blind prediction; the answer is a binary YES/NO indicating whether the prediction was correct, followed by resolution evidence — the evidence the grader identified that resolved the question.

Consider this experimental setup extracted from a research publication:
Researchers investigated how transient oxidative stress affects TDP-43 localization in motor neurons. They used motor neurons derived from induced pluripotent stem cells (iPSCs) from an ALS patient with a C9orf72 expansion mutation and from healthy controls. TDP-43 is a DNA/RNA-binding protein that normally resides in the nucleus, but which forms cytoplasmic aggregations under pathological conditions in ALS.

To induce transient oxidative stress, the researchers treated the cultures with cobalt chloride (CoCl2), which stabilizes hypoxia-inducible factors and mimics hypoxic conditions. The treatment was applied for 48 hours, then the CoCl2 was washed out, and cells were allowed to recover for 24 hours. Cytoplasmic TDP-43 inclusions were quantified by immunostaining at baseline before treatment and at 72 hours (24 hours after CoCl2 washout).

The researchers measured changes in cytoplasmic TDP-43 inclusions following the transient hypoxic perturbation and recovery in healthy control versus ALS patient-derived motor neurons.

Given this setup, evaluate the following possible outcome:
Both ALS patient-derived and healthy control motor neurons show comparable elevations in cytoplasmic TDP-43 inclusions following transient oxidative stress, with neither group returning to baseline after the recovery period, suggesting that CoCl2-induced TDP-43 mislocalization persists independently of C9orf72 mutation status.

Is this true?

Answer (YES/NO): NO